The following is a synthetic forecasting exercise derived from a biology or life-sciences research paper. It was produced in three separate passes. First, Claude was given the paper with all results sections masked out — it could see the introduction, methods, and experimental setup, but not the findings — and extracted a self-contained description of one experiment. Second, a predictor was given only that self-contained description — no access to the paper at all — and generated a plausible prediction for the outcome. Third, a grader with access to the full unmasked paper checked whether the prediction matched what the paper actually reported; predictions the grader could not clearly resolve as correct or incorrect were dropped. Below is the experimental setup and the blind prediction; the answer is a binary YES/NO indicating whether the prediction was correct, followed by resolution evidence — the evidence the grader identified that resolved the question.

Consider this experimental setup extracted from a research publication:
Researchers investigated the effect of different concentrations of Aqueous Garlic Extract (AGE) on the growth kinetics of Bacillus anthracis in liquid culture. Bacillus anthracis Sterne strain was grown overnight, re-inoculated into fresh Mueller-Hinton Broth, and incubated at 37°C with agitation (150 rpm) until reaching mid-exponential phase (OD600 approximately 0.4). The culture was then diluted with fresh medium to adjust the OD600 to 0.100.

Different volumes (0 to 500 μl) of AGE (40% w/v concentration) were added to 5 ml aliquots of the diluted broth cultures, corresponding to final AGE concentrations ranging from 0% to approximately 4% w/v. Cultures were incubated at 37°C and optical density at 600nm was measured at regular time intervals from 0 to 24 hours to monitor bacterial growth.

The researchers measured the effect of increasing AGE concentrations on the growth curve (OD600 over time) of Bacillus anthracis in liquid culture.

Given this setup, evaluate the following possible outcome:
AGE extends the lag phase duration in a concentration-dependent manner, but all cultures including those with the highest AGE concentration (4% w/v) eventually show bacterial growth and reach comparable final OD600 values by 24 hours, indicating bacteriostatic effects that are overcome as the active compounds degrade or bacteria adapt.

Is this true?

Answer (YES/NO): NO